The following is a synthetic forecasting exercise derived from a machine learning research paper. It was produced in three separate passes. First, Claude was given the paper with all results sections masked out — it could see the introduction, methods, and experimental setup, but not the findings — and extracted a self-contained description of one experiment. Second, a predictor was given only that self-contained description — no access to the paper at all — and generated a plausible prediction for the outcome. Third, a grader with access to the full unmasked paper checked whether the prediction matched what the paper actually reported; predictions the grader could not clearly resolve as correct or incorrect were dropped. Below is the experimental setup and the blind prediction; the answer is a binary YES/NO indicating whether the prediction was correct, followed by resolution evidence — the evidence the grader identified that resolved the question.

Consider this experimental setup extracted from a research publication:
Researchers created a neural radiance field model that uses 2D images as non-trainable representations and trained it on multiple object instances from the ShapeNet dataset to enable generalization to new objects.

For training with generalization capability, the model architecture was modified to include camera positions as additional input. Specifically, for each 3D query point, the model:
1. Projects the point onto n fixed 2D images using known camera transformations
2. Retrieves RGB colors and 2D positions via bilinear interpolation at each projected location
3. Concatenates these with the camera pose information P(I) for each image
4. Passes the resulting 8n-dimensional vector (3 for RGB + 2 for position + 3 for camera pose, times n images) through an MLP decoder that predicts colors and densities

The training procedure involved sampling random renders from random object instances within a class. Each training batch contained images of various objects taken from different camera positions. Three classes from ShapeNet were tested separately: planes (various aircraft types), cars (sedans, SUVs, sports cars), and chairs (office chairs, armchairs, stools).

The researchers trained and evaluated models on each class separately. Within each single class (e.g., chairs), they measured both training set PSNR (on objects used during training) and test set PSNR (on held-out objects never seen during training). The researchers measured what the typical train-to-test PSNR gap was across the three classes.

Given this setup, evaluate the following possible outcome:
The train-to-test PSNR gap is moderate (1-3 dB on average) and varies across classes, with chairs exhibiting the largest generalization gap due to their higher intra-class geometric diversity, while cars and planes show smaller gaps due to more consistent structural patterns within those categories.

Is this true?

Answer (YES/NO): NO